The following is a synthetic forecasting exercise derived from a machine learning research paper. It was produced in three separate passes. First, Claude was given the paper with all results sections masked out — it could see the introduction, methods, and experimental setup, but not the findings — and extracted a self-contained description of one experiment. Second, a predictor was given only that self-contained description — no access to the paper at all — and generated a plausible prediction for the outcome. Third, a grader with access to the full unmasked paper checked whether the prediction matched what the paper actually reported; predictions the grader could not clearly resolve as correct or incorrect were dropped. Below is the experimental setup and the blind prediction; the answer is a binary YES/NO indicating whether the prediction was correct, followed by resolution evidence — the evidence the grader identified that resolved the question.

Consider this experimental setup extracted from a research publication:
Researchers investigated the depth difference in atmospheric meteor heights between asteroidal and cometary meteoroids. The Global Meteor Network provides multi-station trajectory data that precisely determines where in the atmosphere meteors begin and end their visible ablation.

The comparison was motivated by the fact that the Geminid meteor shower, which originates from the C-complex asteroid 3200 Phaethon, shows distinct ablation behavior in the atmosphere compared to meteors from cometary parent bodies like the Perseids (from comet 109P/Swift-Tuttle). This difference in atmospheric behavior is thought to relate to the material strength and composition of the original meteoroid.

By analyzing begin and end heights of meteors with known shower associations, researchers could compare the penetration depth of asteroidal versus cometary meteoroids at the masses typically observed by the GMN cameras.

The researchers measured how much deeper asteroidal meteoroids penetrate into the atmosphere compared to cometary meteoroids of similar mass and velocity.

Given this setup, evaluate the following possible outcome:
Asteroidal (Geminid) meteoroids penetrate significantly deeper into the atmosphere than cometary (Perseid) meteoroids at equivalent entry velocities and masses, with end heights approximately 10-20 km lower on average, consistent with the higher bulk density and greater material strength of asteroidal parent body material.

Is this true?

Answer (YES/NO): NO